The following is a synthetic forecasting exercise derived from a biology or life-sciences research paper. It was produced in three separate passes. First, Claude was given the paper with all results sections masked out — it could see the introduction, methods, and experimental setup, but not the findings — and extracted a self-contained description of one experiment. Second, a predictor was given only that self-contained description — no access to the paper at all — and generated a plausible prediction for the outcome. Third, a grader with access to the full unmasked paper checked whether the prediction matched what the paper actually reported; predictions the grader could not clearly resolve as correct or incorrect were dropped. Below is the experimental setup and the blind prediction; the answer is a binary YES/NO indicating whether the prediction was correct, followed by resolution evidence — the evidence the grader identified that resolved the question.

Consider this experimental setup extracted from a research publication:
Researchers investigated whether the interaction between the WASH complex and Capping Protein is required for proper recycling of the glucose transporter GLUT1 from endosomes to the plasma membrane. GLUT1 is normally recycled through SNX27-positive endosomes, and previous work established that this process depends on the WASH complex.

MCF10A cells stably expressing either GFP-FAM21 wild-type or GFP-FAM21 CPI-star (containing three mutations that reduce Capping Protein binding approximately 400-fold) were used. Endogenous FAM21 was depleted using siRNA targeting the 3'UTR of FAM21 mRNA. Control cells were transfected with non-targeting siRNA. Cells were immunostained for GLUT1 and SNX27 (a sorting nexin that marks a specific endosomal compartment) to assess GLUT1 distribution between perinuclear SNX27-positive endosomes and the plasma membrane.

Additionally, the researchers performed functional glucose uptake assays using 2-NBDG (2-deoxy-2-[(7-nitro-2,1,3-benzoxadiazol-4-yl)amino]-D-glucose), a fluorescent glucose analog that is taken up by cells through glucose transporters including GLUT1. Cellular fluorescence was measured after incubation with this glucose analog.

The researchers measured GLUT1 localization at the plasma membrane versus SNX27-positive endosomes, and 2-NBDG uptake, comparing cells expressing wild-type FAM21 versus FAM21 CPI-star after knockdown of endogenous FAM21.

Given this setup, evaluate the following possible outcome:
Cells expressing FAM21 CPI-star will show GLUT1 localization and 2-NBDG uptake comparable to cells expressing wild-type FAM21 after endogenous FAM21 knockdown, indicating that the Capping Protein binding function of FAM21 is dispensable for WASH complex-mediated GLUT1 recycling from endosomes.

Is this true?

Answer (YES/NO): NO